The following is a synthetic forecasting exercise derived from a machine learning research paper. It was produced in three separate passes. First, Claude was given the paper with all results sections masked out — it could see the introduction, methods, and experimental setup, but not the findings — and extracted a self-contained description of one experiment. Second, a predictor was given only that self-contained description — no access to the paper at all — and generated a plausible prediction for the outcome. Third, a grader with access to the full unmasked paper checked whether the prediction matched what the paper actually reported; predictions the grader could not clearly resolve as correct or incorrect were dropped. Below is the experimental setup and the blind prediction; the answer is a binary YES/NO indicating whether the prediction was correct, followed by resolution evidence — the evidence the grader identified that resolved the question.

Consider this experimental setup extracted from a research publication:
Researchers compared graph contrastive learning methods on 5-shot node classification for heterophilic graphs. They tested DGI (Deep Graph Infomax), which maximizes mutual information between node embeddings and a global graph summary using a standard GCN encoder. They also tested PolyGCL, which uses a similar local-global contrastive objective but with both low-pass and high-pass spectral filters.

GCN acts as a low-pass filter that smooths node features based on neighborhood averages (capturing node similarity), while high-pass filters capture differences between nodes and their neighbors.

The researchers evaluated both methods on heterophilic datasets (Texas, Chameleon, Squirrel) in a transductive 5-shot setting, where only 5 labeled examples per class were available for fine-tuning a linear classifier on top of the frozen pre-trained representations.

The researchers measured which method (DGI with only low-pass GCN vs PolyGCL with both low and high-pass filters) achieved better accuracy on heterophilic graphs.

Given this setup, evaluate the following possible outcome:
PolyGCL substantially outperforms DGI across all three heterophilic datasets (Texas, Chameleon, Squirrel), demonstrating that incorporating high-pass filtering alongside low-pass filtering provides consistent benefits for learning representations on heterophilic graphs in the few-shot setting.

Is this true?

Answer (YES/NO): YES